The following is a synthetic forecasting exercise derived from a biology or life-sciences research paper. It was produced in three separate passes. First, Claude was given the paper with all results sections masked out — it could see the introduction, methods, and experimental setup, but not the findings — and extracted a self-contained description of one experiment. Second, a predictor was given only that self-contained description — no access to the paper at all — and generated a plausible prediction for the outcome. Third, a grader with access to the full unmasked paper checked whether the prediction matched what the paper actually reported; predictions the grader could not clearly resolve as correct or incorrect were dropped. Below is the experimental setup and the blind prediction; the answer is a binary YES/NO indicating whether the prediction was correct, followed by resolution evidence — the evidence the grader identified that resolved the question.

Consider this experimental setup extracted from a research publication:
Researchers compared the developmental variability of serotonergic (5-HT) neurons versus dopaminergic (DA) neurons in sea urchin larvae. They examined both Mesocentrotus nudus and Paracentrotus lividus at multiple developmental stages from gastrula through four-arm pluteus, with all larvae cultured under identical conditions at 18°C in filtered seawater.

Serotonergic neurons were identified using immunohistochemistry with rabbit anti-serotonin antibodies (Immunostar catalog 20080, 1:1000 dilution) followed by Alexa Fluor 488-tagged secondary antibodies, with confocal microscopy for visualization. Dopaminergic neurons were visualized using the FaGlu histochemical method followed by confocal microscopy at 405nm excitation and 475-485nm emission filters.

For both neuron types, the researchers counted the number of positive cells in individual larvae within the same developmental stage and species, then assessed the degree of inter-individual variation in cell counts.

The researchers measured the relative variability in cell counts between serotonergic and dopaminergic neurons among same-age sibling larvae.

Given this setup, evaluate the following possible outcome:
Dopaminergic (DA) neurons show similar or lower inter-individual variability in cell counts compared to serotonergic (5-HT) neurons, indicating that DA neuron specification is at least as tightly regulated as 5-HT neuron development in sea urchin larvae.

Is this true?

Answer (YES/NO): NO